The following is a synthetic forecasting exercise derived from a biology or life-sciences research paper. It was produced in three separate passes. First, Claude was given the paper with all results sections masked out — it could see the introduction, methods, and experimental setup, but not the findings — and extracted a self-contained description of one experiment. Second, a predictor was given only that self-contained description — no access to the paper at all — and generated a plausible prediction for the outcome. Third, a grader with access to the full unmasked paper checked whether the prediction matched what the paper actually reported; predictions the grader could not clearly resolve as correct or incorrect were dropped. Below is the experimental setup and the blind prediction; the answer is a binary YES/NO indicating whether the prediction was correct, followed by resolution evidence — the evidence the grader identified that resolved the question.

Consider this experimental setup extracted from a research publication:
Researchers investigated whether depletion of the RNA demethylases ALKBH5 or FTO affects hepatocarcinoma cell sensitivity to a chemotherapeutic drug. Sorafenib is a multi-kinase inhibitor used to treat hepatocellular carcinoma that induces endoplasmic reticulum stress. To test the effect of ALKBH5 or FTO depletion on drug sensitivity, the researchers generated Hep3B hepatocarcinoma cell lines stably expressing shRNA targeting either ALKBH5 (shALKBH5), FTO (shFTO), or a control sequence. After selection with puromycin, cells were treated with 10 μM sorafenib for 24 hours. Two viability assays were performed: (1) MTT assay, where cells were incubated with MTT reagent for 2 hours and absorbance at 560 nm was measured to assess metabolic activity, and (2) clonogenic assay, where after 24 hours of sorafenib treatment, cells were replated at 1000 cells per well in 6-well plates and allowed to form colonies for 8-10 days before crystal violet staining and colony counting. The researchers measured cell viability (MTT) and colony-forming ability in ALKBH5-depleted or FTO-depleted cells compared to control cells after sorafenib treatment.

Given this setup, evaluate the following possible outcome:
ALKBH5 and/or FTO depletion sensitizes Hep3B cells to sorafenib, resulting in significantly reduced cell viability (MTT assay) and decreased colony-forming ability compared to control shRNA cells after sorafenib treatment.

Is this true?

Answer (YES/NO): YES